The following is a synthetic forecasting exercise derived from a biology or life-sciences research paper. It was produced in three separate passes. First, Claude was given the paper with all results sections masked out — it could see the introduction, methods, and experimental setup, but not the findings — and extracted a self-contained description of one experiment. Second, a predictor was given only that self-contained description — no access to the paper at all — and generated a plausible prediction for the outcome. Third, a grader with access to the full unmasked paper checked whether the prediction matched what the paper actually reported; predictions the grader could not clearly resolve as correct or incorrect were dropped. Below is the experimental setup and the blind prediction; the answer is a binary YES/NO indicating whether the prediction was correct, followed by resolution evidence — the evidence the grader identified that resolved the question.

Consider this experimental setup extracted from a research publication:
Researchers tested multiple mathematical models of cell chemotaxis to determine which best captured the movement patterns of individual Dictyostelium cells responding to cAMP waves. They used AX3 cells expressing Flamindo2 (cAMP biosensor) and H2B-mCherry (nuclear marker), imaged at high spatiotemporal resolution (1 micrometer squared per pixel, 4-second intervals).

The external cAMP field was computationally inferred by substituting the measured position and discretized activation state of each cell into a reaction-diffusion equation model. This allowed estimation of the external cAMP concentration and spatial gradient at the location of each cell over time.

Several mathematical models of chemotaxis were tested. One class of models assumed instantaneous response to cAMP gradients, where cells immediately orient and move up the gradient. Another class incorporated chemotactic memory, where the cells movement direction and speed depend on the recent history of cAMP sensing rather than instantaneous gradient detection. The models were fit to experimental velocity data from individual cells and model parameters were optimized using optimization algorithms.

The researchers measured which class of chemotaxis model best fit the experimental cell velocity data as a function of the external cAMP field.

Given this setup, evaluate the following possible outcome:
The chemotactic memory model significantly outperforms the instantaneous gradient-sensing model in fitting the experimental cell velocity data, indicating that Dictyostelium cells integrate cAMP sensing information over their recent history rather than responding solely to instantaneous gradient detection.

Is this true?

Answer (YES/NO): YES